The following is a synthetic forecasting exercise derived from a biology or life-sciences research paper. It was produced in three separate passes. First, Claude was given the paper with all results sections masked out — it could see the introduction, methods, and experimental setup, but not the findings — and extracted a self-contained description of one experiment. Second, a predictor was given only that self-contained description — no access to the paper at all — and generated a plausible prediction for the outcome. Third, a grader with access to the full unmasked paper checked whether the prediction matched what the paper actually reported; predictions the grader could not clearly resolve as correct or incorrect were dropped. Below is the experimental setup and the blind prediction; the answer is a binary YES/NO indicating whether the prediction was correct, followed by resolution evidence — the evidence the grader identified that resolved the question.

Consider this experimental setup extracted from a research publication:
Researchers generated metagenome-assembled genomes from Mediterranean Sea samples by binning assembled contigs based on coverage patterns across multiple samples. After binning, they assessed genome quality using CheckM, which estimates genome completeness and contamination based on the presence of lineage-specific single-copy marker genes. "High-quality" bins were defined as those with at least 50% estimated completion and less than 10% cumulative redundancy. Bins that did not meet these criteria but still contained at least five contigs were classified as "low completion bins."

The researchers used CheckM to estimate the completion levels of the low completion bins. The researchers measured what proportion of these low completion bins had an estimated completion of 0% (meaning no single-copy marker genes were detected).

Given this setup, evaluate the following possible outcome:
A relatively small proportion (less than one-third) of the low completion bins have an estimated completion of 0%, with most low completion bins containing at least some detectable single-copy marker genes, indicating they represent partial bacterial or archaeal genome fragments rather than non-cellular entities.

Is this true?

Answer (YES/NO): YES